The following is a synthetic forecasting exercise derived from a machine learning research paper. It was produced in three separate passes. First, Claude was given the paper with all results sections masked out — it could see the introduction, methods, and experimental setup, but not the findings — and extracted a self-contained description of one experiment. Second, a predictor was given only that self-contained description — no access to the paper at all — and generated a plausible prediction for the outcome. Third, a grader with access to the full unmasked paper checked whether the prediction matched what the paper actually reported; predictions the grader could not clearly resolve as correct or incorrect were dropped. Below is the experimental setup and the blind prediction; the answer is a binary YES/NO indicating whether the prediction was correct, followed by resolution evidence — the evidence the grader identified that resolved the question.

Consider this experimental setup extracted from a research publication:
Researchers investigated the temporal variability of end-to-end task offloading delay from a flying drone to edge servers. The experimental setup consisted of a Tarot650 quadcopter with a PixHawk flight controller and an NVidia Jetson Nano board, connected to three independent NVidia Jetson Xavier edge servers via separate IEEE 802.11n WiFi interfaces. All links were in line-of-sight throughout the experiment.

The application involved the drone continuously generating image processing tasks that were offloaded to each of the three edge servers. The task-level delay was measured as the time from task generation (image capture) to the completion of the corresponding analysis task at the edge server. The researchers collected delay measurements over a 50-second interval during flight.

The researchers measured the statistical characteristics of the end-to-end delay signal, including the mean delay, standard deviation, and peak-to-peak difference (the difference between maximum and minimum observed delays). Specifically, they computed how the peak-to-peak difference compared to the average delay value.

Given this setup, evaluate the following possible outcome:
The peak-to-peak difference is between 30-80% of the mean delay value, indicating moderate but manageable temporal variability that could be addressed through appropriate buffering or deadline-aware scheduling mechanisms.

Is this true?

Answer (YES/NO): NO